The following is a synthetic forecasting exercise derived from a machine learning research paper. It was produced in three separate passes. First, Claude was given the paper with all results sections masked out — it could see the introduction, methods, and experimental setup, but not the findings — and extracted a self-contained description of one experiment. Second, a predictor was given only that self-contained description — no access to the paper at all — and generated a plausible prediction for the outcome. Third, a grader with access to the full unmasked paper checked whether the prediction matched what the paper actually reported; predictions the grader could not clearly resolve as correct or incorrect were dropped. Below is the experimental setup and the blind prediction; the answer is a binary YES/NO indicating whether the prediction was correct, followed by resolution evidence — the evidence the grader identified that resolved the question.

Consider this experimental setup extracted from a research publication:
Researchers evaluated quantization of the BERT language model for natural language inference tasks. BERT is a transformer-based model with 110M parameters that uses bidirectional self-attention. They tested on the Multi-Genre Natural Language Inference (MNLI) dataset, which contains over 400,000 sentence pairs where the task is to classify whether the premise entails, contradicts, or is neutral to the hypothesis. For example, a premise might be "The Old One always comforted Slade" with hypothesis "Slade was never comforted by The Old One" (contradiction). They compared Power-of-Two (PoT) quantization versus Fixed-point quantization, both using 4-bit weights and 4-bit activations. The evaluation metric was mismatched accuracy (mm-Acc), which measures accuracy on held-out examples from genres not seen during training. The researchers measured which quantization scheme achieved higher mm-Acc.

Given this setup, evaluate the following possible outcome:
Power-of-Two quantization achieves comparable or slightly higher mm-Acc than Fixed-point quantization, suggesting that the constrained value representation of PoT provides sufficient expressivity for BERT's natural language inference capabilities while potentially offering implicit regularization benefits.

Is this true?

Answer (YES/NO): YES